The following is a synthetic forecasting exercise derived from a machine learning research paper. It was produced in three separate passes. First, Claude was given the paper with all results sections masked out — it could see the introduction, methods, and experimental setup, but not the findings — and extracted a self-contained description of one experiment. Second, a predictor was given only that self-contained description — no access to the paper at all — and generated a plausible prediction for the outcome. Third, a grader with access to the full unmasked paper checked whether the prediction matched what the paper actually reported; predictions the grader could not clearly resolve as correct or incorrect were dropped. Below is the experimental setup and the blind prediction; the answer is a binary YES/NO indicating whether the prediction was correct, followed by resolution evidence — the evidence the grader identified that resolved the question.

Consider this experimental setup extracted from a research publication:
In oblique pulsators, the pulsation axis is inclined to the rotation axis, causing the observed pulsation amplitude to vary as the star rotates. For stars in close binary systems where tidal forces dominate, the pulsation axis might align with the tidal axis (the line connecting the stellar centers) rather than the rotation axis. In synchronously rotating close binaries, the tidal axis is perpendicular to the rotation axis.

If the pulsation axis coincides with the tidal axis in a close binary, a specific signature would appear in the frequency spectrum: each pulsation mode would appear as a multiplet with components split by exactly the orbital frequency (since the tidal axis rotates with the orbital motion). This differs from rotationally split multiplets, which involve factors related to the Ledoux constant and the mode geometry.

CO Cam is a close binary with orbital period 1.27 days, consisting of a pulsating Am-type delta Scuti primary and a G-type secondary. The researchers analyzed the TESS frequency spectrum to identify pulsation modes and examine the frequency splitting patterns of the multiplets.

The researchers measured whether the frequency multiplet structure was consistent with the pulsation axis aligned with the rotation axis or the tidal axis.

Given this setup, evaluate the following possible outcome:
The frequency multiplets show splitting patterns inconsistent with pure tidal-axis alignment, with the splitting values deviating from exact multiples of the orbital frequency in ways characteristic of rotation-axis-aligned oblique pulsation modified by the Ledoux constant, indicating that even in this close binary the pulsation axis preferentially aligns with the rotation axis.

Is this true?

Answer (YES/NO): NO